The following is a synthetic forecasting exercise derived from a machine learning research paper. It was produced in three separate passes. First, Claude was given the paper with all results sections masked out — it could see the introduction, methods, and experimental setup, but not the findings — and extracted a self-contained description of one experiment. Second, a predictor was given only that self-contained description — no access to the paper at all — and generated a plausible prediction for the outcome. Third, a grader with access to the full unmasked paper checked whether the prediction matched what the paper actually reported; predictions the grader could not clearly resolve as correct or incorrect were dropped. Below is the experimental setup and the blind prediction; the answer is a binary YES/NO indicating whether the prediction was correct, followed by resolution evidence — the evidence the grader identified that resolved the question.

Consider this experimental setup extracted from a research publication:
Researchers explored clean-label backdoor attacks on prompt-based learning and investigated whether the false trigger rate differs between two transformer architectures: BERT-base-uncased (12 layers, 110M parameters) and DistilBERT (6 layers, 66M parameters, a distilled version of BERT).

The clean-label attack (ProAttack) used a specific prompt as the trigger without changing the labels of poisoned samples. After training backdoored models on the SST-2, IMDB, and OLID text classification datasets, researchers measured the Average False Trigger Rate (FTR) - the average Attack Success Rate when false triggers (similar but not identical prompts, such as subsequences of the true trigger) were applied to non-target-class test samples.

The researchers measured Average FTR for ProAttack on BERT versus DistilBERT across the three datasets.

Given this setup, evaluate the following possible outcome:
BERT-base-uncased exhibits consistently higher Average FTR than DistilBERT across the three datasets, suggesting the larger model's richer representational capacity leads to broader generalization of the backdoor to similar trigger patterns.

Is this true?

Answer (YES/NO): NO